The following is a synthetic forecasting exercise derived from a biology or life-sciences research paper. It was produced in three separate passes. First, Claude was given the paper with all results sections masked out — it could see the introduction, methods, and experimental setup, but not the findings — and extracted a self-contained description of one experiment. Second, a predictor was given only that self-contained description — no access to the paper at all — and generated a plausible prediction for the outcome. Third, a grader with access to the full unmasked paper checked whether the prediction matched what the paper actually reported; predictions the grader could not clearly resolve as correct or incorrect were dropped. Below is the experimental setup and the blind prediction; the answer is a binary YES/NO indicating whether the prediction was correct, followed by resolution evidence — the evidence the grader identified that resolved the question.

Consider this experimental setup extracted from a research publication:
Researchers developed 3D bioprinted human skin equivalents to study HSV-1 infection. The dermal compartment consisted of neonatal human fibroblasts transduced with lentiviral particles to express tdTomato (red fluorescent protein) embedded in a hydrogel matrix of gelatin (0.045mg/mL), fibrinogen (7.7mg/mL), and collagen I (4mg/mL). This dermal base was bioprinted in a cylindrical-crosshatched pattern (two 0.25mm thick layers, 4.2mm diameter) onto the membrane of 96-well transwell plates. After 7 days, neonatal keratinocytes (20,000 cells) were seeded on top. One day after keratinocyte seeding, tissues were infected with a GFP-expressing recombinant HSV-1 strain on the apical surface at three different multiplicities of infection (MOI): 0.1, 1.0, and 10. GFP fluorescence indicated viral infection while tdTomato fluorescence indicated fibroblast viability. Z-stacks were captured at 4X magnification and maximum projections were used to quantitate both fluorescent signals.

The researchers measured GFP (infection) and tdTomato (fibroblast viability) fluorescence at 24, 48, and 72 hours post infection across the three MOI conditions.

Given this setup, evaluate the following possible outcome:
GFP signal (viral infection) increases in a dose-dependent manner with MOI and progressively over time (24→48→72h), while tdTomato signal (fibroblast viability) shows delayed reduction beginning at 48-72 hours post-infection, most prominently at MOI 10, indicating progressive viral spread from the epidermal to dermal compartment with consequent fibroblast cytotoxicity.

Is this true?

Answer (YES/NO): NO